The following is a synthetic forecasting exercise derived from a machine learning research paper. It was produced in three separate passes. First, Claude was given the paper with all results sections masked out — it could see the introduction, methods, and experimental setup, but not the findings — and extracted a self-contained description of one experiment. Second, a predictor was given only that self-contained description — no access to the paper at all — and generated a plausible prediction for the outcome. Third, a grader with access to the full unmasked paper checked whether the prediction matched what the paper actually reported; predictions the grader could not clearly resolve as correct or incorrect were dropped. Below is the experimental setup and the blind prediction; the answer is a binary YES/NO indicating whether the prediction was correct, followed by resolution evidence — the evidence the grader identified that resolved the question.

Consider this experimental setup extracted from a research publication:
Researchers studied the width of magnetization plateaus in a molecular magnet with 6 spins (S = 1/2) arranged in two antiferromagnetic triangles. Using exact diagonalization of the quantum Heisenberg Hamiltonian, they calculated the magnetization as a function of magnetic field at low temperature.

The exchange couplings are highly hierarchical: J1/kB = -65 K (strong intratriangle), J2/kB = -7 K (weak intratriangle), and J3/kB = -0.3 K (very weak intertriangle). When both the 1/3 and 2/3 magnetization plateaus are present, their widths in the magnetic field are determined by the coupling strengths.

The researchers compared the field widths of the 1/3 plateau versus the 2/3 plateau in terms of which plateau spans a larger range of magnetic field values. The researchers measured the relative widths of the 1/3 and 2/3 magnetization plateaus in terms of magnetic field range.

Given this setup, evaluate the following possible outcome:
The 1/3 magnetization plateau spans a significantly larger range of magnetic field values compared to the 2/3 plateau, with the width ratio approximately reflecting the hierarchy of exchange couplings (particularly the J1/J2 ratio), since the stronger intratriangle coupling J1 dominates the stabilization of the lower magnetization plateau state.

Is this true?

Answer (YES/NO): NO